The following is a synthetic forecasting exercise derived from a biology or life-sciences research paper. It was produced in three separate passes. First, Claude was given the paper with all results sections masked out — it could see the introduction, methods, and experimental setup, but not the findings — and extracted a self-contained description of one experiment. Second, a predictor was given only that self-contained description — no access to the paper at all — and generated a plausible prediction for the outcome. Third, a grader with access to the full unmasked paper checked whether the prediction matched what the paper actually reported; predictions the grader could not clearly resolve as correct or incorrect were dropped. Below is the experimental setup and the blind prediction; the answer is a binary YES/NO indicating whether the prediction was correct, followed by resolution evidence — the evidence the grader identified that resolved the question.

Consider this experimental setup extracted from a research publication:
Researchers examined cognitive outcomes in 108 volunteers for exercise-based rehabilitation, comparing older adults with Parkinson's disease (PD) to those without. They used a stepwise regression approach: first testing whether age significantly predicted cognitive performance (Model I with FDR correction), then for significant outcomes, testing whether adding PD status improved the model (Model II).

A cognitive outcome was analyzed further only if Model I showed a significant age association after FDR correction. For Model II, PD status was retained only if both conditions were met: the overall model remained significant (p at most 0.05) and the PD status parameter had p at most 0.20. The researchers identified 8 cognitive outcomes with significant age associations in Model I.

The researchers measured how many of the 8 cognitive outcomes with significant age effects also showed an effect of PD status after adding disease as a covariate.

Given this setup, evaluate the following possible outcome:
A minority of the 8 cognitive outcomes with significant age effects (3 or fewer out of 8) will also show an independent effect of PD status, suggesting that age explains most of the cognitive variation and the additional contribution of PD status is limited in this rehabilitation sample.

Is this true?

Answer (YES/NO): NO